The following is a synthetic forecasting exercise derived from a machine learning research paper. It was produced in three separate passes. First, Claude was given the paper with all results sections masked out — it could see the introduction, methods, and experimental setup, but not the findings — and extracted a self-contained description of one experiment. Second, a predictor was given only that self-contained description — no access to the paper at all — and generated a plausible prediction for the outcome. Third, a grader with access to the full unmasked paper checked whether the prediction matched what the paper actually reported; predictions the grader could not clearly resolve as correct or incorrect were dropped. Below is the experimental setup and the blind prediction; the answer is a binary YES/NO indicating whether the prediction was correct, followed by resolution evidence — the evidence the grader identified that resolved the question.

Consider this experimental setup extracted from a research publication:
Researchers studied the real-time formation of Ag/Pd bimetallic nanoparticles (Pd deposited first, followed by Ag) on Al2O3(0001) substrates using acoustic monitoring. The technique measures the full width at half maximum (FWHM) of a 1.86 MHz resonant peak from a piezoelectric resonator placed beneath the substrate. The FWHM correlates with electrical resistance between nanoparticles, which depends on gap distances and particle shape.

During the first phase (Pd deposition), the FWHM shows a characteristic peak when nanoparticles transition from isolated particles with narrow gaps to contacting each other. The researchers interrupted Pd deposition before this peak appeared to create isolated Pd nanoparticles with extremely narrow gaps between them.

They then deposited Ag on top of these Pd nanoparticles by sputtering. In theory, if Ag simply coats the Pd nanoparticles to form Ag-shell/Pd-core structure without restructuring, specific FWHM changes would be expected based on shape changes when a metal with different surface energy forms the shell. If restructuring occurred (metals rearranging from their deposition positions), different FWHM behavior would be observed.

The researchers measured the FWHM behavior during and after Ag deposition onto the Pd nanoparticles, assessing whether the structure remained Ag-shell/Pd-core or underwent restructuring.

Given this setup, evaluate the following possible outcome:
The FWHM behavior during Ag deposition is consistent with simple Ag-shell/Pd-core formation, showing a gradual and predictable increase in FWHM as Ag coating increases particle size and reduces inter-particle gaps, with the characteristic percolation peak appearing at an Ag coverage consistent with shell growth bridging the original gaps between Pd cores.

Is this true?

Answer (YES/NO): NO